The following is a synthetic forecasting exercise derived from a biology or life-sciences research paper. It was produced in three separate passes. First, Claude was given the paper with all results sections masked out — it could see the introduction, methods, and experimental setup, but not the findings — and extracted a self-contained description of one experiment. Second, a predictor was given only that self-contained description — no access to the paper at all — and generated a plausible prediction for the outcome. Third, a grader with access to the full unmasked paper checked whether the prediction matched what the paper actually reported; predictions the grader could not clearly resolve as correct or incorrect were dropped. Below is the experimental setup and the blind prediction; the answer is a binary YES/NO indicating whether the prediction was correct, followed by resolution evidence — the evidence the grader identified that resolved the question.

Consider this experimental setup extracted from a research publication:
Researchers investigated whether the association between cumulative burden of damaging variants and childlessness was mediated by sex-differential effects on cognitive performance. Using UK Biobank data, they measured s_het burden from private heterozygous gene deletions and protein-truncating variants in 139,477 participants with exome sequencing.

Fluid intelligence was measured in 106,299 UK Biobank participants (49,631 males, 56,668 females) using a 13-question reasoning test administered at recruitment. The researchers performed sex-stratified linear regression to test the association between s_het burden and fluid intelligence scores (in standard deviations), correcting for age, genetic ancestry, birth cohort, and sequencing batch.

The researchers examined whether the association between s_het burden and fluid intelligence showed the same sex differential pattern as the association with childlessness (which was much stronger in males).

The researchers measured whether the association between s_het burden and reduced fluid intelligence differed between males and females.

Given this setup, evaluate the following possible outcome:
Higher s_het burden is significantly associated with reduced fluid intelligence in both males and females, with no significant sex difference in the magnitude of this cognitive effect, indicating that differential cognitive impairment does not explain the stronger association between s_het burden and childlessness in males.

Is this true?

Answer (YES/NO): YES